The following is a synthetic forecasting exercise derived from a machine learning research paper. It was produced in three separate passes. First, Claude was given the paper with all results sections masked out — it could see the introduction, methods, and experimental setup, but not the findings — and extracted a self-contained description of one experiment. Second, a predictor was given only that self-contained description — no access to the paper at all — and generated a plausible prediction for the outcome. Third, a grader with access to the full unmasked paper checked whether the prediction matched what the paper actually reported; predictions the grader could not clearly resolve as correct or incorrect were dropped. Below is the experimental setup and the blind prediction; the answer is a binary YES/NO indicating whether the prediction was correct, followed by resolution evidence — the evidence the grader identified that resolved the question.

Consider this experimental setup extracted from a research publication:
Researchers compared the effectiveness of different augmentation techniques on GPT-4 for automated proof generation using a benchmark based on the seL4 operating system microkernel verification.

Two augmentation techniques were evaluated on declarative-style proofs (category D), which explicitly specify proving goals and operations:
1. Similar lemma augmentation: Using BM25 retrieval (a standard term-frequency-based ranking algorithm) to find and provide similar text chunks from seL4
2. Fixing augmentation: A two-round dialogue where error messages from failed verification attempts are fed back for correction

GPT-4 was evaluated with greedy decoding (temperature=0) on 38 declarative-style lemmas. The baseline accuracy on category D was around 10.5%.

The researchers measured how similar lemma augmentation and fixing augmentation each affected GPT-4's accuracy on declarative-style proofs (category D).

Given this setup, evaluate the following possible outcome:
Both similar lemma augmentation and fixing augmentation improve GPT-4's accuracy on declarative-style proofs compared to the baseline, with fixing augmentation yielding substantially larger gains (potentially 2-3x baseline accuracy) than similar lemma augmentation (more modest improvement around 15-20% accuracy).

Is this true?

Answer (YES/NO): NO